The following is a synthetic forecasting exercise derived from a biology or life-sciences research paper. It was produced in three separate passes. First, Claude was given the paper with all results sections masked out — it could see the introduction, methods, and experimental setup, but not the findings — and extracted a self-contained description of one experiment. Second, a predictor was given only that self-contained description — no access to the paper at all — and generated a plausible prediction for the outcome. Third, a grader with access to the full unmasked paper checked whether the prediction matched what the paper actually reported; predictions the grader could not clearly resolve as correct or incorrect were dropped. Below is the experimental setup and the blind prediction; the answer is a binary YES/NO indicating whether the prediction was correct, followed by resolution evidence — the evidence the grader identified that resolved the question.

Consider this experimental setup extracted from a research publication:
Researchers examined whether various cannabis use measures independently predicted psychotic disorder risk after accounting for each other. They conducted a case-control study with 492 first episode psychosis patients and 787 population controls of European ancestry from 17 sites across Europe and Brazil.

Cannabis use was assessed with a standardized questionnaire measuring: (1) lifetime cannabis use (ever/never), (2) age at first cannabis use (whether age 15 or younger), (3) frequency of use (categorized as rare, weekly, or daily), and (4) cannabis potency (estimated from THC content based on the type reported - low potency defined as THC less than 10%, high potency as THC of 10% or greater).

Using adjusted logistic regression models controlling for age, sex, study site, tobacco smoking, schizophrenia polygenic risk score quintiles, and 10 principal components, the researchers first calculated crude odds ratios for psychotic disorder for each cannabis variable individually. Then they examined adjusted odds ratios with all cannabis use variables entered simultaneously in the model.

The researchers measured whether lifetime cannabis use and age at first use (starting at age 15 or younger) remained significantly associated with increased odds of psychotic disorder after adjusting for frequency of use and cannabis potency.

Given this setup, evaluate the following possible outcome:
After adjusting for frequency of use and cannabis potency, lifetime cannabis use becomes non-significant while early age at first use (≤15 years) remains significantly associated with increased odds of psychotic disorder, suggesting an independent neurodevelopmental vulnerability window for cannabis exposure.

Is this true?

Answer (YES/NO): NO